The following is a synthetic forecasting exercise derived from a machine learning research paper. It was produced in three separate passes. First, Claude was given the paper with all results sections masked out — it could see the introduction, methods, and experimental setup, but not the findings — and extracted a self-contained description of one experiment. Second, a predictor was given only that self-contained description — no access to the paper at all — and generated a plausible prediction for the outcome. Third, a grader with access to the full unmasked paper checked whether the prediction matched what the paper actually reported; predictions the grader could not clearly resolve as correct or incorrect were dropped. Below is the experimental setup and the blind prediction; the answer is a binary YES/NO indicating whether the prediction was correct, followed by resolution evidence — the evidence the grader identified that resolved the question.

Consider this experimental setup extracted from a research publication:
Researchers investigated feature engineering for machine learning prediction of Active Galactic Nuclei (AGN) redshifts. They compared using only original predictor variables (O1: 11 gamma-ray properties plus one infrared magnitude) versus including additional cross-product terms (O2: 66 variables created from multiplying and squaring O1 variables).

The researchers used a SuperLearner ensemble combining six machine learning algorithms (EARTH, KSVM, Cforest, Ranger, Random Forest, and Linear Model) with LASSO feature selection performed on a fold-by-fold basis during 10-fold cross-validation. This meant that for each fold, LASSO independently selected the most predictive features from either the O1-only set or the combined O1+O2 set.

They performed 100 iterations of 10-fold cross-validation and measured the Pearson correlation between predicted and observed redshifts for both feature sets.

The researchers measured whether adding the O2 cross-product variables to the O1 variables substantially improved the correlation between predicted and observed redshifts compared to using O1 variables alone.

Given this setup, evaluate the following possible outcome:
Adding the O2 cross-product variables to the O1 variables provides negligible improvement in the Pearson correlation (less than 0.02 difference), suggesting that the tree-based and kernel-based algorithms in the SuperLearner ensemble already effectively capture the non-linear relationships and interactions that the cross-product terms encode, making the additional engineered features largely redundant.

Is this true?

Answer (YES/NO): YES